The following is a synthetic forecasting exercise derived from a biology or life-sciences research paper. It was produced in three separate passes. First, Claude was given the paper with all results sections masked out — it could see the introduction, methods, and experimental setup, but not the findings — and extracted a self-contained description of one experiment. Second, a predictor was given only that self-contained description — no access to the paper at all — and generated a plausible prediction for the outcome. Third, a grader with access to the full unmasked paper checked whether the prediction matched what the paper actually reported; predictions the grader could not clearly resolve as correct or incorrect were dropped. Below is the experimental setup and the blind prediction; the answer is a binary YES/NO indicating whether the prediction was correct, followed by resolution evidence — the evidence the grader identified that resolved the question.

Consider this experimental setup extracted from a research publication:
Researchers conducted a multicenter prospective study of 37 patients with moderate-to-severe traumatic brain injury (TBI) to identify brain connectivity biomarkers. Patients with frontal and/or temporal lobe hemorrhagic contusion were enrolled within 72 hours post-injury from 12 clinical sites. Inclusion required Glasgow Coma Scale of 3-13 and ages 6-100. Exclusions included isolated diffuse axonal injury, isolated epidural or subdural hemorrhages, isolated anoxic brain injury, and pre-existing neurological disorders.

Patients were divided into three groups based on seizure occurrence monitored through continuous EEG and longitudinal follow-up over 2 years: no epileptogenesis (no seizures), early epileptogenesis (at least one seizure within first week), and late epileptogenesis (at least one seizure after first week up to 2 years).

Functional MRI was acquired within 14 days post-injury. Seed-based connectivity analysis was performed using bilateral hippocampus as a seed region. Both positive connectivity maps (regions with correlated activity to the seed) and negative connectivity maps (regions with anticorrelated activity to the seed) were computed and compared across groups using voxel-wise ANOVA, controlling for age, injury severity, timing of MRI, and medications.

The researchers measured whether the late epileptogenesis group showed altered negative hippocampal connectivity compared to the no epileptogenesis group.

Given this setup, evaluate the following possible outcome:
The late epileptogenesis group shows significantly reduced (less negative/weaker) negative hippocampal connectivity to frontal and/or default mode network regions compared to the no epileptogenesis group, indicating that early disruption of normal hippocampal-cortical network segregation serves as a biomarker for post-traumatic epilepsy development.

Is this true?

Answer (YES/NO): NO